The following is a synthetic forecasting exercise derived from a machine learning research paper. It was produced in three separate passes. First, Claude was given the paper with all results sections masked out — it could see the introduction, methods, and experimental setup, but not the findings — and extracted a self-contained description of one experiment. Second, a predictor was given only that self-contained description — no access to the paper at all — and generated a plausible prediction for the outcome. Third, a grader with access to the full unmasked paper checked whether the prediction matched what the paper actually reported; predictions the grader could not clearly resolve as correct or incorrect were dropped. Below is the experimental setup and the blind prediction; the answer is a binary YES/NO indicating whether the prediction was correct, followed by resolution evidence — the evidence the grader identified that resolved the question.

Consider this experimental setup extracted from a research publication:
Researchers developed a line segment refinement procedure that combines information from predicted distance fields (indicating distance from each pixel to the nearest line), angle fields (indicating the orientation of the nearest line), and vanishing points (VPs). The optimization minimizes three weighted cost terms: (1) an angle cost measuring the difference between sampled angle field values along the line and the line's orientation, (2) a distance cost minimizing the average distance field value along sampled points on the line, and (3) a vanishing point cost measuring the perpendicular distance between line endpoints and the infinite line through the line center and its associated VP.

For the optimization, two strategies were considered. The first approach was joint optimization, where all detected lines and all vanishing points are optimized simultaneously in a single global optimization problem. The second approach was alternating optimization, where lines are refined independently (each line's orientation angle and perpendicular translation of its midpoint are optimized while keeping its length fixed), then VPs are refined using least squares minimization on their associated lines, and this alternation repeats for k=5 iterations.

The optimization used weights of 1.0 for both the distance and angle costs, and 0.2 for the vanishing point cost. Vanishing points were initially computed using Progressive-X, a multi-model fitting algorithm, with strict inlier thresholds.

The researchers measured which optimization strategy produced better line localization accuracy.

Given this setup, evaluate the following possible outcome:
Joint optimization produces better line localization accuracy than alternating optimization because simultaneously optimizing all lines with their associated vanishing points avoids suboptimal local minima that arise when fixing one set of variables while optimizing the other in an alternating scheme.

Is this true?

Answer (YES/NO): NO